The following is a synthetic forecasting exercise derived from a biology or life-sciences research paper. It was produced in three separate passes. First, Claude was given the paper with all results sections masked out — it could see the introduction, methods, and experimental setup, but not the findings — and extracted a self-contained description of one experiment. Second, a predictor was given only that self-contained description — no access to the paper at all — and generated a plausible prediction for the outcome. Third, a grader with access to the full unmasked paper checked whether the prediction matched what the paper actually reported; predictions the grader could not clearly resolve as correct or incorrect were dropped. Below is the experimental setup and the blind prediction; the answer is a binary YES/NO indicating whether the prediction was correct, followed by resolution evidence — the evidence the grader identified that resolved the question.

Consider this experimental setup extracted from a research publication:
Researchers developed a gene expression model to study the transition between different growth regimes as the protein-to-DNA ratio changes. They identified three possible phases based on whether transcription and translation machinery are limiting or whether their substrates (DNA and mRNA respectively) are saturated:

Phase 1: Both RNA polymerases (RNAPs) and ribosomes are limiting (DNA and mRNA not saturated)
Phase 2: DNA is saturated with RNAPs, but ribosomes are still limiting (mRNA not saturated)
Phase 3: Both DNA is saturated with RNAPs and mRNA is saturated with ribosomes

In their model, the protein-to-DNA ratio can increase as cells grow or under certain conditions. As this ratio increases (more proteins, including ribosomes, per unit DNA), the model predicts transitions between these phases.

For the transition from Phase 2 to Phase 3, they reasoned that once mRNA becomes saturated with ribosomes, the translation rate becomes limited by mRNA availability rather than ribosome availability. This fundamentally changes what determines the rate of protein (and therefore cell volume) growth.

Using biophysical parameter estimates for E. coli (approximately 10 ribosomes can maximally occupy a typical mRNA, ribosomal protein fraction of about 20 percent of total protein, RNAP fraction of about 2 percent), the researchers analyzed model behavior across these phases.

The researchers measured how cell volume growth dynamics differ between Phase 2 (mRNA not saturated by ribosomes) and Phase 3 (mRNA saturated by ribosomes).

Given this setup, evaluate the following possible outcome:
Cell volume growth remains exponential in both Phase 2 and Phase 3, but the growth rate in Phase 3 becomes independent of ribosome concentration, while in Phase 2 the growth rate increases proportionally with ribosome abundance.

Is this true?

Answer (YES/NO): NO